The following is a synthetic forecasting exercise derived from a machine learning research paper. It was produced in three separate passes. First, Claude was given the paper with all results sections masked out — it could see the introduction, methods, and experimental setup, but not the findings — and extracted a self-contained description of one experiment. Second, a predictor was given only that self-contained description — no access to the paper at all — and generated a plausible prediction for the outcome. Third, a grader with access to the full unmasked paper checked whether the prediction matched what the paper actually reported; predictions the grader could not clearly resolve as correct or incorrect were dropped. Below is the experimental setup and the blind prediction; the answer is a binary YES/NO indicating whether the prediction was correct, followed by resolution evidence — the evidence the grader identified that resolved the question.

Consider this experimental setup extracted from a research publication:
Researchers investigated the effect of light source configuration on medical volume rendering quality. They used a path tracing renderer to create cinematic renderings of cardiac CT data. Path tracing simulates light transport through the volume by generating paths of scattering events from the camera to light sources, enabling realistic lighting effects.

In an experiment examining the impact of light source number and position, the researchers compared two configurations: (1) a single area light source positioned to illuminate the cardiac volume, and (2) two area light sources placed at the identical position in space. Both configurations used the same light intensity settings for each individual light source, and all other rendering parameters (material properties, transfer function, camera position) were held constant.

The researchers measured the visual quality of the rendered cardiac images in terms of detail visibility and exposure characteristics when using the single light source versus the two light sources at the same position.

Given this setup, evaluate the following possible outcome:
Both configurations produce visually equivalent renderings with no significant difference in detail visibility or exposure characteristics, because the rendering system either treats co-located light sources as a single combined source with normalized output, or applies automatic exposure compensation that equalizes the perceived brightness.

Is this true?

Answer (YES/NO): NO